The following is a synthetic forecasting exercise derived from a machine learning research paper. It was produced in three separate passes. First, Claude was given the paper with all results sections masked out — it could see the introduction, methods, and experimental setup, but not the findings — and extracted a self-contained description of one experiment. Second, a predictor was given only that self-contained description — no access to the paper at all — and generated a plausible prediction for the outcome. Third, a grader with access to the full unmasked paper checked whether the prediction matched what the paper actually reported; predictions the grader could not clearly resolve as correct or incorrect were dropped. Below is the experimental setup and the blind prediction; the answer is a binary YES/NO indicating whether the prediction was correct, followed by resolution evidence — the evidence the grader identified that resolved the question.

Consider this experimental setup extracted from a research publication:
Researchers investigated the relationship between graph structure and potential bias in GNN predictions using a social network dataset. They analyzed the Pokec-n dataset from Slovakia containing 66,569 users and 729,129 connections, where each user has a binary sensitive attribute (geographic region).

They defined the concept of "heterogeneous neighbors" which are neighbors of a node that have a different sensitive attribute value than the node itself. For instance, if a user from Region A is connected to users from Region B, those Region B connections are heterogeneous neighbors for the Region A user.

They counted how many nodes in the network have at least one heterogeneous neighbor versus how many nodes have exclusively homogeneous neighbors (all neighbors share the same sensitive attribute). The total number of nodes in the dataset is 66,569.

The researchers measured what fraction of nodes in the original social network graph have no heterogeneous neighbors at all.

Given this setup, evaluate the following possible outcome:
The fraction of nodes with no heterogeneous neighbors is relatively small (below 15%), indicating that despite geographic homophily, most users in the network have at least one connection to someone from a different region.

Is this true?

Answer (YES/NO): NO